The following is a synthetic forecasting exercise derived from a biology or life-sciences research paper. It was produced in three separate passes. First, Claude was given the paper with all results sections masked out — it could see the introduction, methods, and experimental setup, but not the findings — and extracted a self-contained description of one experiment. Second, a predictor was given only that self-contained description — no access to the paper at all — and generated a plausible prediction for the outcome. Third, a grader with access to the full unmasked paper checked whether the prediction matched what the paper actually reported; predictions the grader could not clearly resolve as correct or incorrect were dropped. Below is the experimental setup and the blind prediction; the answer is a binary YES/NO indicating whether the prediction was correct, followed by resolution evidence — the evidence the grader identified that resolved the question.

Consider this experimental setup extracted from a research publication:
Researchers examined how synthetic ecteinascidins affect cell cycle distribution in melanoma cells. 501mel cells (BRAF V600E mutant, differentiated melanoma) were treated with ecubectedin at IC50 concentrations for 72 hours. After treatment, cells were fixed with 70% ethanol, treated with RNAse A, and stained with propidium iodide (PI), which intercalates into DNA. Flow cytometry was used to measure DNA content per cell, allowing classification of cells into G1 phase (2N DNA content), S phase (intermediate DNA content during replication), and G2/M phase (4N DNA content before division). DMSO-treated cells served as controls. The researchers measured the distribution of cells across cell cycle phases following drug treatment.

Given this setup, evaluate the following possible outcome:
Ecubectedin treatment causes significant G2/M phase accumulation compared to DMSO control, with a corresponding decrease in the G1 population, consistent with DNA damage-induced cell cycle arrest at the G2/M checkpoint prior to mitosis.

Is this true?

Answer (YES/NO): NO